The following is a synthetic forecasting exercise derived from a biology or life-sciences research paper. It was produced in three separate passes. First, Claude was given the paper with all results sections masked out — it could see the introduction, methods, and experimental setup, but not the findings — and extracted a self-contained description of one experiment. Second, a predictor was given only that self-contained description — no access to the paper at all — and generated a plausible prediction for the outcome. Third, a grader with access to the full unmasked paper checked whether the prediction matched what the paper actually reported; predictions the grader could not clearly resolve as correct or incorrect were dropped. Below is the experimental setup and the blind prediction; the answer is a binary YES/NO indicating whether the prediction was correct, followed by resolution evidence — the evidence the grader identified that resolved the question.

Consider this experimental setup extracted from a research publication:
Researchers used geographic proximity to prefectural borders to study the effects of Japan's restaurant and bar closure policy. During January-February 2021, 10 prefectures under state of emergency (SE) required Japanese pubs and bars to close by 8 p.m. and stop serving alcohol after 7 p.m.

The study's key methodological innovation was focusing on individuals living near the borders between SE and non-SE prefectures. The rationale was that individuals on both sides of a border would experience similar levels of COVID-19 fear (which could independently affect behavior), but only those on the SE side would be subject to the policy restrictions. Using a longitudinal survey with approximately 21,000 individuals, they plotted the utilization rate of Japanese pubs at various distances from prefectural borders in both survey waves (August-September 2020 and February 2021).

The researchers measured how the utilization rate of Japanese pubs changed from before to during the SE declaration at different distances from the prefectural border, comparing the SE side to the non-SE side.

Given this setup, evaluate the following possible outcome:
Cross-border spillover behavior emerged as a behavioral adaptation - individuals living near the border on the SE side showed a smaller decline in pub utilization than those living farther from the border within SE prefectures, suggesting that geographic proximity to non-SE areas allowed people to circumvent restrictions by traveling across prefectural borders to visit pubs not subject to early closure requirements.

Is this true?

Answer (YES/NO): YES